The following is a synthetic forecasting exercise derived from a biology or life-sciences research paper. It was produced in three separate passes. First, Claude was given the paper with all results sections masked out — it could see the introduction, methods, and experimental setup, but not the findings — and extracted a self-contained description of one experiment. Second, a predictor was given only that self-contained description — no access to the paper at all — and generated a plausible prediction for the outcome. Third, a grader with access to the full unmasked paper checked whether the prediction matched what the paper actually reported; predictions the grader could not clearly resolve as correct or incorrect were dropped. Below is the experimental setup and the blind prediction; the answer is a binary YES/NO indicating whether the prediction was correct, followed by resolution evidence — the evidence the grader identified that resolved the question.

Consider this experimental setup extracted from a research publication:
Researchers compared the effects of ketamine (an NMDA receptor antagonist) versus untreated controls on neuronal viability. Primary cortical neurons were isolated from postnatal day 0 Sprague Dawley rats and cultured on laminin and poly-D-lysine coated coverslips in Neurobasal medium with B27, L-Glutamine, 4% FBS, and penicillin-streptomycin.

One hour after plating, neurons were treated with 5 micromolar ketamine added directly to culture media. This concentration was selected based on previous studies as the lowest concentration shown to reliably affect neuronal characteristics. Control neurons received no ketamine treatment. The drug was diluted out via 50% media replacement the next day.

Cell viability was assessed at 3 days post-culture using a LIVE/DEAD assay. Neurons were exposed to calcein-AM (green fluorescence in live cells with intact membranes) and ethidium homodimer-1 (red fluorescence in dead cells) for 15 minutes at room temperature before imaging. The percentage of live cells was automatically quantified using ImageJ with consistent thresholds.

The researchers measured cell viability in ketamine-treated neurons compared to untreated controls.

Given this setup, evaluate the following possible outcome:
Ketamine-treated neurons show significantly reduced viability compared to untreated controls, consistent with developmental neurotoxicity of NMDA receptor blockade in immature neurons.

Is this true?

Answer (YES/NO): YES